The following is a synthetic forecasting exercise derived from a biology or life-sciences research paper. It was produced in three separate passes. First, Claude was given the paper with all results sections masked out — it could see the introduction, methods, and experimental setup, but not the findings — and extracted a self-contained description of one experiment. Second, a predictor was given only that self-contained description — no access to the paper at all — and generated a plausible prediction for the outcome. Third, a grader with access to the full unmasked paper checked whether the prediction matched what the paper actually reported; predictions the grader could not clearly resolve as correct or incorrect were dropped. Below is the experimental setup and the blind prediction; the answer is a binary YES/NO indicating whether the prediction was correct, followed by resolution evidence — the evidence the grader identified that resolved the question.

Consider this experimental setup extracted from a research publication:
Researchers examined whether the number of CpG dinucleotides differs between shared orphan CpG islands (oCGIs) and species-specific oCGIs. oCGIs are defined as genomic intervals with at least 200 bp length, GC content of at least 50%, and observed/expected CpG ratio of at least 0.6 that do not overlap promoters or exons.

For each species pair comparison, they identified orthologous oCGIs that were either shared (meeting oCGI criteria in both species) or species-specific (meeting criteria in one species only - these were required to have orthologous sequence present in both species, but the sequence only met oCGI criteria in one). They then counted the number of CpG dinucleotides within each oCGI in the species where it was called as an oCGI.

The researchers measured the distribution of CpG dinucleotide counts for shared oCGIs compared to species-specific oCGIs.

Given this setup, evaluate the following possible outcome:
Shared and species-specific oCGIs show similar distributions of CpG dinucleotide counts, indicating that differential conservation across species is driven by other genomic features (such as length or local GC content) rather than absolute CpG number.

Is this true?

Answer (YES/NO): NO